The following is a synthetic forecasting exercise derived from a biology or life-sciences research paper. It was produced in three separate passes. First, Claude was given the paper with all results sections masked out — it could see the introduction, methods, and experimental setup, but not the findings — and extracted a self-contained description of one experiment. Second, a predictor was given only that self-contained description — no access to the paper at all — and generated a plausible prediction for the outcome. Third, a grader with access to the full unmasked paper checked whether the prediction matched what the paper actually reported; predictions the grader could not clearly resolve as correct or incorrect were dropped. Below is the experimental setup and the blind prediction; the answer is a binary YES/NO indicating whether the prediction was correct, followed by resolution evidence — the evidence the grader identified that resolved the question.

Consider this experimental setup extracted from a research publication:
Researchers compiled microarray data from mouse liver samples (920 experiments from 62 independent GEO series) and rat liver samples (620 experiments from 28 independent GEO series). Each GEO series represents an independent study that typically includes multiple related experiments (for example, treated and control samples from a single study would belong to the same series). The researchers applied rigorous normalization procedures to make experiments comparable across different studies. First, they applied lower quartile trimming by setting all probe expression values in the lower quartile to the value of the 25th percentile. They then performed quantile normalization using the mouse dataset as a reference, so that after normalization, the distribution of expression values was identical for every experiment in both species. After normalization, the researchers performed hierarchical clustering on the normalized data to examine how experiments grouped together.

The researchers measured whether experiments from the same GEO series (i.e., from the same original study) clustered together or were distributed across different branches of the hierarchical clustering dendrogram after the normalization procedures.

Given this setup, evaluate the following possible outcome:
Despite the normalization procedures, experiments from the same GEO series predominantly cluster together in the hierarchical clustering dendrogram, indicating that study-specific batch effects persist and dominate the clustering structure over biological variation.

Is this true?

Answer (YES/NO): YES